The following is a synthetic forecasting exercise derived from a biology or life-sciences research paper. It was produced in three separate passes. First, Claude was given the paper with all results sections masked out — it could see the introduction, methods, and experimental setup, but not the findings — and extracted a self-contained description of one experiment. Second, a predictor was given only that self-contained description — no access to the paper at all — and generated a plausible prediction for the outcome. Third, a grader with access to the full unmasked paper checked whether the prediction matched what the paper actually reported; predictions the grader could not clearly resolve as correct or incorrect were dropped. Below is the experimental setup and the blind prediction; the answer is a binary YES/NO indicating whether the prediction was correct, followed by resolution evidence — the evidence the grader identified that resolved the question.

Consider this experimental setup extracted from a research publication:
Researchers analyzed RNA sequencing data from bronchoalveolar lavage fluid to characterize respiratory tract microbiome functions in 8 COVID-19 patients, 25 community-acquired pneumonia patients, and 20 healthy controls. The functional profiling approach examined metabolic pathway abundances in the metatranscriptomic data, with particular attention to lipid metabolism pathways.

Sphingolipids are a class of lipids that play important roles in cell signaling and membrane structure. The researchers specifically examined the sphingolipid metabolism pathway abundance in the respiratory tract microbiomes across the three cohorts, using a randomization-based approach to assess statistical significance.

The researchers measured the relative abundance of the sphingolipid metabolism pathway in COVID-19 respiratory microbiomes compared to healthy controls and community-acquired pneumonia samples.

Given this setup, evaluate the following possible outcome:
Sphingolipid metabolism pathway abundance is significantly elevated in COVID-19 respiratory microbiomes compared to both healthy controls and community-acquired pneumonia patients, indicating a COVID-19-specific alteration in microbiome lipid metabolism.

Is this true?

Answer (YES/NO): NO